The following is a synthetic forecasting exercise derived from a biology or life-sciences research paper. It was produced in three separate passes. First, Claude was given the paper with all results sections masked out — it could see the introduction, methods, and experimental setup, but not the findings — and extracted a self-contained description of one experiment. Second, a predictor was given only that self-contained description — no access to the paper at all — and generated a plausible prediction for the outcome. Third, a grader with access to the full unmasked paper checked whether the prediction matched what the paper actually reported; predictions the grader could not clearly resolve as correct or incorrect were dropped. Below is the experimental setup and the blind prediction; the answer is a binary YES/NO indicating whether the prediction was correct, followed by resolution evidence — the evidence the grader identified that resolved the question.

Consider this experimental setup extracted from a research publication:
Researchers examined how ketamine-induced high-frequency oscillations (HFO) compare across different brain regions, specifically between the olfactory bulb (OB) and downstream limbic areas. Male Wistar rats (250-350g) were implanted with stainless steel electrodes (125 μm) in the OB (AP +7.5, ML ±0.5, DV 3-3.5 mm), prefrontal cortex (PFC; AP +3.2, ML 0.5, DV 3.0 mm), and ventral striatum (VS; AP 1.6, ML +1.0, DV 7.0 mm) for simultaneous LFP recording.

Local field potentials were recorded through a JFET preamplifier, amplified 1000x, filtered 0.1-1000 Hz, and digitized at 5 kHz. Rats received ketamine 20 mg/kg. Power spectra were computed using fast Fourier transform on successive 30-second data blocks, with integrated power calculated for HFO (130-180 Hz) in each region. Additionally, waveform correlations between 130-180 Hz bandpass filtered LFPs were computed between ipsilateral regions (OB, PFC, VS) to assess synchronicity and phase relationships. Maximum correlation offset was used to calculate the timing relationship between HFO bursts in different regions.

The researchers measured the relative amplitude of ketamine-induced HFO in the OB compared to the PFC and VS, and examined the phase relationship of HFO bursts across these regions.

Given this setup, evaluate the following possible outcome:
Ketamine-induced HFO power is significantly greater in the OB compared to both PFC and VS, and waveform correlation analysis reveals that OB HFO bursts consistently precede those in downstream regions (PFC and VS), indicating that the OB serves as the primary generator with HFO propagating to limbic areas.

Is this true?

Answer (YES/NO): NO